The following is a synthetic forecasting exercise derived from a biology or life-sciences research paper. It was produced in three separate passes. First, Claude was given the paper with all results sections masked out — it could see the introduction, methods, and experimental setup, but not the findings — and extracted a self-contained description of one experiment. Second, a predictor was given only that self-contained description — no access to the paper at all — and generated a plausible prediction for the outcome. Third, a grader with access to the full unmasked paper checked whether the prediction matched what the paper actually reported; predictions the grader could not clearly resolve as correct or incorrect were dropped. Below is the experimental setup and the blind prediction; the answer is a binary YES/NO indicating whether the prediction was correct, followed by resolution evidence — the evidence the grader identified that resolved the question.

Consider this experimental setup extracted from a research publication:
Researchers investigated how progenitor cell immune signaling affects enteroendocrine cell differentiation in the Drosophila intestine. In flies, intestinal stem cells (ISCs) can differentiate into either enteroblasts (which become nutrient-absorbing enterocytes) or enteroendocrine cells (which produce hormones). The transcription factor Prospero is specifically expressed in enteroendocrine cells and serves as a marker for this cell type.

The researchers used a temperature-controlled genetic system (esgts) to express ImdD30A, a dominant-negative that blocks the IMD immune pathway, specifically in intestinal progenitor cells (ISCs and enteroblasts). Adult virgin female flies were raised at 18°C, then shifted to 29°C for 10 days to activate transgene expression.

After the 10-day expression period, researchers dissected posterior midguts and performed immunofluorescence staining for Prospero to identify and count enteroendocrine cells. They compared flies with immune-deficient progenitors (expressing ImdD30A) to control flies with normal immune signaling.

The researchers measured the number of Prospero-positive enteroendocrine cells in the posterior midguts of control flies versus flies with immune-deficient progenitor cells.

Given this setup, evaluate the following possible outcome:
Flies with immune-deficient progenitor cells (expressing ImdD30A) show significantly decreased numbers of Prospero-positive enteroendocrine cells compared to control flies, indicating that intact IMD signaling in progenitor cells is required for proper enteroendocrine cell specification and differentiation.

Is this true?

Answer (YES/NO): YES